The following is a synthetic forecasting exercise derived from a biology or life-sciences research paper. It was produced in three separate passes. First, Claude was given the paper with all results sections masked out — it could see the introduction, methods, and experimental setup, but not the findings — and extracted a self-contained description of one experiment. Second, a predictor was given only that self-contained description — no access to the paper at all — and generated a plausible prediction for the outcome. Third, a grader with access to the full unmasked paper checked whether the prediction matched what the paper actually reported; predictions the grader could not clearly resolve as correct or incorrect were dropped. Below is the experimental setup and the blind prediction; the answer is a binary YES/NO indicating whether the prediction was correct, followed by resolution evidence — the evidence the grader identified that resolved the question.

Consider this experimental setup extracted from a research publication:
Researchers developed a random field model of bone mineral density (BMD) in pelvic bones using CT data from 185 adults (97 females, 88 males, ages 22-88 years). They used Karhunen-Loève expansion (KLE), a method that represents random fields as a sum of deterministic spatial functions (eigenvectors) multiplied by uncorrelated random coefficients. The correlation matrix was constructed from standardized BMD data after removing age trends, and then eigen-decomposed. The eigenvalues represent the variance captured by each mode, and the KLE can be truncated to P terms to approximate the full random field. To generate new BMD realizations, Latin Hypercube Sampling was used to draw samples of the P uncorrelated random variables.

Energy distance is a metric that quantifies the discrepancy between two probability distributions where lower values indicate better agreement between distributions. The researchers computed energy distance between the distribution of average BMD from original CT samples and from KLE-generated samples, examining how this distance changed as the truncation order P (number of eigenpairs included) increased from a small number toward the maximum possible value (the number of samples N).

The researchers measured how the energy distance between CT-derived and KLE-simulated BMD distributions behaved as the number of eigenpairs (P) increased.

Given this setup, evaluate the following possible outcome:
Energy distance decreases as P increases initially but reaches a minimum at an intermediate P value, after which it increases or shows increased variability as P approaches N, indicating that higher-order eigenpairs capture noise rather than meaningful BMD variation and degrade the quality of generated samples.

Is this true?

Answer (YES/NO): NO